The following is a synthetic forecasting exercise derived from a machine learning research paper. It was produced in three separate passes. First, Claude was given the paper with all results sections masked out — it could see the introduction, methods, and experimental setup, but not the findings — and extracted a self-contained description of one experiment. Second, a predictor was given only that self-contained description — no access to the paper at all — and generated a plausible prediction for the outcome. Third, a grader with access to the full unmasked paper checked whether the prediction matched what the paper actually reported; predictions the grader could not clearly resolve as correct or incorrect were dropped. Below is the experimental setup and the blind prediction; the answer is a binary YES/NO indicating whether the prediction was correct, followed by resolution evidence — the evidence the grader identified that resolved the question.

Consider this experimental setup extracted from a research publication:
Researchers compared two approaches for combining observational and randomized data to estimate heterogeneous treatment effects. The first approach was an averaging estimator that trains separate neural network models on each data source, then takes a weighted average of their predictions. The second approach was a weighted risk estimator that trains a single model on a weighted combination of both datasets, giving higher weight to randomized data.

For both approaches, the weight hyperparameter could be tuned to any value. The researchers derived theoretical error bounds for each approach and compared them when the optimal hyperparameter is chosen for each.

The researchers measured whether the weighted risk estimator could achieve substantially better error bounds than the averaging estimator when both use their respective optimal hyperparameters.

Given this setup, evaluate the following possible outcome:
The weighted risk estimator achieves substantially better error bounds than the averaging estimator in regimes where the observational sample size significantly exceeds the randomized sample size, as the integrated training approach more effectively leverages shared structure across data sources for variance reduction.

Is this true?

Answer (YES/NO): NO